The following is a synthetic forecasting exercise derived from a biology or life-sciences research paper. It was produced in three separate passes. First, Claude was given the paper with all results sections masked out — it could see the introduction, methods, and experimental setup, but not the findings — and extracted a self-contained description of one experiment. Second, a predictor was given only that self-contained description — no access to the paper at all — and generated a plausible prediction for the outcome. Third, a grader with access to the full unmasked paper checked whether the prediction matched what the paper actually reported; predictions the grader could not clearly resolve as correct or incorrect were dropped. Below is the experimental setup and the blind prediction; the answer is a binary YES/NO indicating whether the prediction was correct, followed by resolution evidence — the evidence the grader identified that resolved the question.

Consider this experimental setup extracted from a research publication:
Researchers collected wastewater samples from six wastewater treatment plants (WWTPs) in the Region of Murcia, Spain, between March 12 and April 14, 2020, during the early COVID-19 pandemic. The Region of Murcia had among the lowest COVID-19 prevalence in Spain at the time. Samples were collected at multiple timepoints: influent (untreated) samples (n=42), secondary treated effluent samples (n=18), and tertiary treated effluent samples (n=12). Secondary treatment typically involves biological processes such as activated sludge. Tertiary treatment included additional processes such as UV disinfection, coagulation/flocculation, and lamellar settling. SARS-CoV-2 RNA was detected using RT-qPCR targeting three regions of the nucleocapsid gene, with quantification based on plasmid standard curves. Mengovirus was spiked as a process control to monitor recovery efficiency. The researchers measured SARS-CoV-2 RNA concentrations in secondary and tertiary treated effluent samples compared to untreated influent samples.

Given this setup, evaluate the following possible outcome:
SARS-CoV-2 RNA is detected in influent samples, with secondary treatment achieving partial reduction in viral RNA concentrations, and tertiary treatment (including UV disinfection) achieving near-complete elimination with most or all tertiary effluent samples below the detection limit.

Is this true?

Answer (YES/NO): NO